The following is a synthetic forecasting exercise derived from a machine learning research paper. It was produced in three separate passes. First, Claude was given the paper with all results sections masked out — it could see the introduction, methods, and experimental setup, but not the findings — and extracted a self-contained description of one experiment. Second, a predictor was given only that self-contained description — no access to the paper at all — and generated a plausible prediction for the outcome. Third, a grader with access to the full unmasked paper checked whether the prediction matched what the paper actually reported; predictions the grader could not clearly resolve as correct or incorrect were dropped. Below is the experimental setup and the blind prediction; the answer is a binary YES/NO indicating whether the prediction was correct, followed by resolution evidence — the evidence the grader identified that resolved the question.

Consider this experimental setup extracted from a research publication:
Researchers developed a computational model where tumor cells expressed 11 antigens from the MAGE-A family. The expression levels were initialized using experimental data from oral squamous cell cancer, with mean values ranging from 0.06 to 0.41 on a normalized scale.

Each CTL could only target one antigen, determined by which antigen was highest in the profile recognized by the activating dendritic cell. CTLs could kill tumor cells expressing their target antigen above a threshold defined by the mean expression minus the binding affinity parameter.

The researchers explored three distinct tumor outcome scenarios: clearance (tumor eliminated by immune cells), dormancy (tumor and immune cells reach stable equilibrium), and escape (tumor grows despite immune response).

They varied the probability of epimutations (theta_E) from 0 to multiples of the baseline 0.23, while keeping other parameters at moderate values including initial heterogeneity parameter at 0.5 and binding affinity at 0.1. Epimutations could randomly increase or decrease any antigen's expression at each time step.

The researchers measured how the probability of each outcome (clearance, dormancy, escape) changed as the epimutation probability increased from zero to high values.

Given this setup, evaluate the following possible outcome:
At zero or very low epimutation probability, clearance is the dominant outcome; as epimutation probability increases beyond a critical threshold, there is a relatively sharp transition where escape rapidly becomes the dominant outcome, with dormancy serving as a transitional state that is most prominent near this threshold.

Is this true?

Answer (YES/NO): NO